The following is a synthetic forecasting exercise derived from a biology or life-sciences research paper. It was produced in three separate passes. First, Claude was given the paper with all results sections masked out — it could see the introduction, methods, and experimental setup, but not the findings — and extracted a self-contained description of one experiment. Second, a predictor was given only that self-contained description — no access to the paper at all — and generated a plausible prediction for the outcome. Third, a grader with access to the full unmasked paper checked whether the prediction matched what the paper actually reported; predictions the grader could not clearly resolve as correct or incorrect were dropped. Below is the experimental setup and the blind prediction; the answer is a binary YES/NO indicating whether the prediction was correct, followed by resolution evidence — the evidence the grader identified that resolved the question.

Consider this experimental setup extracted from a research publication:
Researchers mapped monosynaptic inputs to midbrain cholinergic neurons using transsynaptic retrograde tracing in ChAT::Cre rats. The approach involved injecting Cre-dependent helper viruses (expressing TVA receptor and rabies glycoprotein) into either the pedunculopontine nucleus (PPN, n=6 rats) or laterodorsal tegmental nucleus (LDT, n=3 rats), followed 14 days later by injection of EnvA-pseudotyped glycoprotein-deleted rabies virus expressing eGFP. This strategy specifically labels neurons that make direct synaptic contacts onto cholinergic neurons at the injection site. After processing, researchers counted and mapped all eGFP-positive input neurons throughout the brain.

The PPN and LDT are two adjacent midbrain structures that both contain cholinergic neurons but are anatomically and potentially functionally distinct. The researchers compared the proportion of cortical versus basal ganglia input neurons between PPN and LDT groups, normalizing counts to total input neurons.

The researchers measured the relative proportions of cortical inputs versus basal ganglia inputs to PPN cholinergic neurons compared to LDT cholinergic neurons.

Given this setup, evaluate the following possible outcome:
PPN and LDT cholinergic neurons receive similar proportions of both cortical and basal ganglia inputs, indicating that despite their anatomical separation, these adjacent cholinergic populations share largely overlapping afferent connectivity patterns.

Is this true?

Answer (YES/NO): NO